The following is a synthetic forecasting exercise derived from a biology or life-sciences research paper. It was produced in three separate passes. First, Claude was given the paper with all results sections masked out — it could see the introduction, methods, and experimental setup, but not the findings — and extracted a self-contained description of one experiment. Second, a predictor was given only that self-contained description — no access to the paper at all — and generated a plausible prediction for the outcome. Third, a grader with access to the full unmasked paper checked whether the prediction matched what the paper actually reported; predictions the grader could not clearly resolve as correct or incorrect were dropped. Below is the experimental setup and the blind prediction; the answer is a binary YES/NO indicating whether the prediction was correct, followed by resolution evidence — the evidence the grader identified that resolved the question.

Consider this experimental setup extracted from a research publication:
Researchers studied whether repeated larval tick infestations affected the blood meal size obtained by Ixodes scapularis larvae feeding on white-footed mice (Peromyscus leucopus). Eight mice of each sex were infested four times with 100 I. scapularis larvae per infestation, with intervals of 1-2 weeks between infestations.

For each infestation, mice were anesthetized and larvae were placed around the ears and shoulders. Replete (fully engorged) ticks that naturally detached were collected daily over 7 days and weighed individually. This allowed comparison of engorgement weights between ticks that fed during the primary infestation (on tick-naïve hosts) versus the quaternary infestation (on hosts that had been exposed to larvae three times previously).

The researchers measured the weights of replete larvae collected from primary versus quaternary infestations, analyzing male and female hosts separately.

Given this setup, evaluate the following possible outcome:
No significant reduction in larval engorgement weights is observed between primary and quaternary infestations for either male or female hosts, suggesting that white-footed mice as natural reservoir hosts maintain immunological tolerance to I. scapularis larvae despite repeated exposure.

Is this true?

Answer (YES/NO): NO